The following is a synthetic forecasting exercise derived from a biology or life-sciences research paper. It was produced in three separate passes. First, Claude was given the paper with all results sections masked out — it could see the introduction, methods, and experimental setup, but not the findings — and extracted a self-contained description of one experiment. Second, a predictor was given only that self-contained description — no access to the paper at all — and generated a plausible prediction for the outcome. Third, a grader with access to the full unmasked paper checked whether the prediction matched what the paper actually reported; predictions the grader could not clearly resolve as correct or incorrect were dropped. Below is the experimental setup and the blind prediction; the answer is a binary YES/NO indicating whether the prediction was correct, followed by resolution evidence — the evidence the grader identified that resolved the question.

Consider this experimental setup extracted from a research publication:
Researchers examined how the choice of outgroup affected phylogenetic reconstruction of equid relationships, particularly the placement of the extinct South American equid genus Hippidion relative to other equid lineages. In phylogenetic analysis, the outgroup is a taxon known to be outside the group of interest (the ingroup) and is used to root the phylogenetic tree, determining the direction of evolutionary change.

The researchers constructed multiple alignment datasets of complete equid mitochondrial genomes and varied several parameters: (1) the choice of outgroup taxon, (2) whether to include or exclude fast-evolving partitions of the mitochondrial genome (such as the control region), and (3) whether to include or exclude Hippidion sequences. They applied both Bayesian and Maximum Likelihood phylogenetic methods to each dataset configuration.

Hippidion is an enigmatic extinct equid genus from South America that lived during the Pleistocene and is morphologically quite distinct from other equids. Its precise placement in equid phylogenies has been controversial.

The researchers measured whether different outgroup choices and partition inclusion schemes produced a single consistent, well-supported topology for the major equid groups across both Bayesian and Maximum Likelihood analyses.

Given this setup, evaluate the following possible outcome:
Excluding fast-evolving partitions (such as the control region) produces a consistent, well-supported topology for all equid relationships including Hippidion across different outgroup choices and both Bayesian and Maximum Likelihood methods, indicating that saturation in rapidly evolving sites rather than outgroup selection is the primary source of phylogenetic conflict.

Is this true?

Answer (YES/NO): NO